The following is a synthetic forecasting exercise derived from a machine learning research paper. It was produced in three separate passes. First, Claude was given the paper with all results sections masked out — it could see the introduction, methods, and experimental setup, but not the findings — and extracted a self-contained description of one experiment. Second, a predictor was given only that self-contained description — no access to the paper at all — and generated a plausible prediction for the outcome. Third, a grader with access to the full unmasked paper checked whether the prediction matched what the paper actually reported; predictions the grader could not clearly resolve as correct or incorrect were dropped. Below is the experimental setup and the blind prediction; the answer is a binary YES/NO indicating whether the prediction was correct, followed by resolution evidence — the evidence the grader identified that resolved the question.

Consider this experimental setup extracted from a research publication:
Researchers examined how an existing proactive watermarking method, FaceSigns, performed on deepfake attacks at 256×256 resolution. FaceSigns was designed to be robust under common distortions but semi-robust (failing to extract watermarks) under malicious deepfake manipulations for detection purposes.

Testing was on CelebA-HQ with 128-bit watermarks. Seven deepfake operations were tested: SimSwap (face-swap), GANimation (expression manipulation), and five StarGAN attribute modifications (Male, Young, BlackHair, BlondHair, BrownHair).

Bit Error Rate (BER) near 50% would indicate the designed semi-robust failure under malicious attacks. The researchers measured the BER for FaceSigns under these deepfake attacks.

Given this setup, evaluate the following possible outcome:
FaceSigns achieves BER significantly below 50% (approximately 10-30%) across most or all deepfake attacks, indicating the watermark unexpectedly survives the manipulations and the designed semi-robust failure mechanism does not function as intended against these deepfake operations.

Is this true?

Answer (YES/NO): NO